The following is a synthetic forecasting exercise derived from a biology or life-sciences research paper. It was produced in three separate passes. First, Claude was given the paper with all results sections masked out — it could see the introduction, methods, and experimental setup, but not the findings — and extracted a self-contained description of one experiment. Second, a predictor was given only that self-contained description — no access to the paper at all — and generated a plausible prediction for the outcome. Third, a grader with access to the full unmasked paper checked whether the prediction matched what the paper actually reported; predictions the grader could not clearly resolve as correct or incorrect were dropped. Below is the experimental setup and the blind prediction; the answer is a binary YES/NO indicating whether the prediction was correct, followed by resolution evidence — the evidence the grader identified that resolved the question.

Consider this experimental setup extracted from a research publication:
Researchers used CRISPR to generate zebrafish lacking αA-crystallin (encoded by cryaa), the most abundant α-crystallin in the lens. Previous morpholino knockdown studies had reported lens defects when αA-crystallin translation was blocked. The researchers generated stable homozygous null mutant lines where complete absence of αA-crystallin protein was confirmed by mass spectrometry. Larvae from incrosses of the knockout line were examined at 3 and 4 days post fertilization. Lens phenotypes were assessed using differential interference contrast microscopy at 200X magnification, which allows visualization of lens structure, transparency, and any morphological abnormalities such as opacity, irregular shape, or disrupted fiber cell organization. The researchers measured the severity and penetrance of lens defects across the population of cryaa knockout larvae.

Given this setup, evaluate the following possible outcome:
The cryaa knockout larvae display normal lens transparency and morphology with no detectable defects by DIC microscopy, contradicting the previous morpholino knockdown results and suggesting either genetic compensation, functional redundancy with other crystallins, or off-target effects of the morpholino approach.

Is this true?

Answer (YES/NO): NO